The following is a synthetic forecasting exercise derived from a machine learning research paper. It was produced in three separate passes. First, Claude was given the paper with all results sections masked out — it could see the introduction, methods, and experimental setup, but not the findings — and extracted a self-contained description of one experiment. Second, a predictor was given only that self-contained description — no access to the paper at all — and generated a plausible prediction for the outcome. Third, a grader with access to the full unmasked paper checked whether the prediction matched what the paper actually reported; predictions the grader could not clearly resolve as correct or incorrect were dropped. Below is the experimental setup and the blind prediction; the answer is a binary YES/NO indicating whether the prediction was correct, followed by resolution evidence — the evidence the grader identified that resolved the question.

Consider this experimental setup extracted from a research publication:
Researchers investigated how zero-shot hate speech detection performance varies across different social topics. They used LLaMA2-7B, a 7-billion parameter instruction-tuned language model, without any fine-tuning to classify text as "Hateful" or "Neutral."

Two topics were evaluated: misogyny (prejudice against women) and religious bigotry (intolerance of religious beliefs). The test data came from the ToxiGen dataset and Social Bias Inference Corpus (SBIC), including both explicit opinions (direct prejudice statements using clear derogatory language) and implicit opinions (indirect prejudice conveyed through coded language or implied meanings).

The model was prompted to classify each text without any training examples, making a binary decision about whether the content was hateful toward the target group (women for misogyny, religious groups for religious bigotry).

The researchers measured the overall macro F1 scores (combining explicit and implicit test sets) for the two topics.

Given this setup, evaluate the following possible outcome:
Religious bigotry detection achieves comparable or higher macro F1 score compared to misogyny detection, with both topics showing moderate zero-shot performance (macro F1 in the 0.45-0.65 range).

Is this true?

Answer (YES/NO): YES